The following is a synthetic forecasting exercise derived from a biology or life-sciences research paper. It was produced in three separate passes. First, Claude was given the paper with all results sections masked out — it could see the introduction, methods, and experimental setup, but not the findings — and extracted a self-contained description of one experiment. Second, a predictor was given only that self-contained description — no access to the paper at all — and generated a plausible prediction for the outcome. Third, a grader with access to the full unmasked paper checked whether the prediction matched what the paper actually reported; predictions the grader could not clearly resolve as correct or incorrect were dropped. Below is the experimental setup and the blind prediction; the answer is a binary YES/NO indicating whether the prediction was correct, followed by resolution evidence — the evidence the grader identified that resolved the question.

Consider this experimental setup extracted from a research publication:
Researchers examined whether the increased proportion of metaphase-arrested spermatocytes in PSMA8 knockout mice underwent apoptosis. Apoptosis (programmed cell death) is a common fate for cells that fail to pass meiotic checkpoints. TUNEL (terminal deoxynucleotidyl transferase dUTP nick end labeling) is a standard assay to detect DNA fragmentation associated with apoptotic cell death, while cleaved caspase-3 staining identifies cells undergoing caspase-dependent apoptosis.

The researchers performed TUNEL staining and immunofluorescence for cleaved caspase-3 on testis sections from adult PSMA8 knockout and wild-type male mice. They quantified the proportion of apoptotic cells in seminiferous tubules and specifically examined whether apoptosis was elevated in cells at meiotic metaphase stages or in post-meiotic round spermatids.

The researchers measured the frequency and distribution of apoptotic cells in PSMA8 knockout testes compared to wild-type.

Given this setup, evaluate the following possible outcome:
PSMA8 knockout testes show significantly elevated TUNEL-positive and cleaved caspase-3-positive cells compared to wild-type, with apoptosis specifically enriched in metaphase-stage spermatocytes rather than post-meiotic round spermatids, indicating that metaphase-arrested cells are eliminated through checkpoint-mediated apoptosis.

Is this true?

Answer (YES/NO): NO